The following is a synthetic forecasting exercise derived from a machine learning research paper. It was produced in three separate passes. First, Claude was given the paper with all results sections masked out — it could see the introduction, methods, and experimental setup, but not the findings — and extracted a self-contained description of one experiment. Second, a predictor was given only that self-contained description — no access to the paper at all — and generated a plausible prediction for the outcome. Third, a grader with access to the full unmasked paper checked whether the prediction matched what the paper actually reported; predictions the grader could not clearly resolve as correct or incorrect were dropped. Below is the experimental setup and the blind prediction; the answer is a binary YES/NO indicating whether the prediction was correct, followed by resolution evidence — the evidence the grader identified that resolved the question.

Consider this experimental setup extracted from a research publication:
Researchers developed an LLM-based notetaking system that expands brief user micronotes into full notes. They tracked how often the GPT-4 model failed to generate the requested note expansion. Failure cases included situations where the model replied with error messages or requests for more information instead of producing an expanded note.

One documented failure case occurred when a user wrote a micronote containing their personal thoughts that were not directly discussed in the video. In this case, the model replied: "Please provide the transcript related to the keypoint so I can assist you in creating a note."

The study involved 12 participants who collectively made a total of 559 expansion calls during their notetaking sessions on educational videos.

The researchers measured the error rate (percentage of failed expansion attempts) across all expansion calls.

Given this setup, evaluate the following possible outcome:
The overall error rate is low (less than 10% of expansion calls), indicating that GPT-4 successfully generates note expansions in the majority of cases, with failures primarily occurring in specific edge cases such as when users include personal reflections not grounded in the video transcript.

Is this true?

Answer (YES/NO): YES